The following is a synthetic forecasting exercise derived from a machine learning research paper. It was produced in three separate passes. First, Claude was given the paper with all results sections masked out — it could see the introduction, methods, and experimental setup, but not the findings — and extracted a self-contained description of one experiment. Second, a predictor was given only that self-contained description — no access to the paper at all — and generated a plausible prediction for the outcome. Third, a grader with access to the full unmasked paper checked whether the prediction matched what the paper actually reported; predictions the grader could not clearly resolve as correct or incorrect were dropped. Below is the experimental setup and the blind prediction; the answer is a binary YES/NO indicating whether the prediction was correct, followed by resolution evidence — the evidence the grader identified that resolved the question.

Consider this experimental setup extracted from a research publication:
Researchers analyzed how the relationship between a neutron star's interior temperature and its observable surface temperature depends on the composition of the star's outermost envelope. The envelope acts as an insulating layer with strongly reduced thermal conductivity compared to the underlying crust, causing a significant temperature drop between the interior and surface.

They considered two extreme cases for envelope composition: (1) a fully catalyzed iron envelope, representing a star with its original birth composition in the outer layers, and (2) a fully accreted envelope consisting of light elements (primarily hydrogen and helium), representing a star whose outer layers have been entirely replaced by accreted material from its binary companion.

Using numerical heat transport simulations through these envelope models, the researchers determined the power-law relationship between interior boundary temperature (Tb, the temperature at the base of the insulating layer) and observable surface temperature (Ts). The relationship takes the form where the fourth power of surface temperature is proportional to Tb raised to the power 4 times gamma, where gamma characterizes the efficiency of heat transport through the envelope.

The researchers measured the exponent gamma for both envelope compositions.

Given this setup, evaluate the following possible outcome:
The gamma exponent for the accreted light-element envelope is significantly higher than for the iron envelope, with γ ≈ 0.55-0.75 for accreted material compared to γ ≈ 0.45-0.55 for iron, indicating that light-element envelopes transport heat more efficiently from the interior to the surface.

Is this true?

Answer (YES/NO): YES